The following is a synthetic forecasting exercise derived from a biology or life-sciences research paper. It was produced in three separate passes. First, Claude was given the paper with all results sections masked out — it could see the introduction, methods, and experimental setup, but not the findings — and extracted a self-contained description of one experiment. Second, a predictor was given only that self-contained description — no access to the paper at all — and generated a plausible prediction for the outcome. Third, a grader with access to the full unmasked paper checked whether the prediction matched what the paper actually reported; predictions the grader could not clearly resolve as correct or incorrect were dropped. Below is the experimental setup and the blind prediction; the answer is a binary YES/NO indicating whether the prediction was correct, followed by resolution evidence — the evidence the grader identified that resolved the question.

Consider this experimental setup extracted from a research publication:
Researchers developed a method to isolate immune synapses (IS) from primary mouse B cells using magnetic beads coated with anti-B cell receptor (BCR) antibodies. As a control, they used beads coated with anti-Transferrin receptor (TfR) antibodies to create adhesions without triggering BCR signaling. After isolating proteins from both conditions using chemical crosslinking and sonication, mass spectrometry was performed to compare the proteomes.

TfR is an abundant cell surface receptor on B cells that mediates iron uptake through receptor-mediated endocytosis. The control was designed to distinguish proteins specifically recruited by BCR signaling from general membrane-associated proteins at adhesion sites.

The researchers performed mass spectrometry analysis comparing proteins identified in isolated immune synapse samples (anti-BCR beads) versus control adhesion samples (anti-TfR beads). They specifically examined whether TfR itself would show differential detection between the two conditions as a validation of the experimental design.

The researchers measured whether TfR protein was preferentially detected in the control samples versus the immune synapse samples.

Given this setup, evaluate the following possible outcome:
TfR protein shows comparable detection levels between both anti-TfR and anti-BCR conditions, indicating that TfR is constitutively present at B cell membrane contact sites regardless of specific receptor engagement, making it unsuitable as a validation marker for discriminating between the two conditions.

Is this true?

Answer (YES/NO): NO